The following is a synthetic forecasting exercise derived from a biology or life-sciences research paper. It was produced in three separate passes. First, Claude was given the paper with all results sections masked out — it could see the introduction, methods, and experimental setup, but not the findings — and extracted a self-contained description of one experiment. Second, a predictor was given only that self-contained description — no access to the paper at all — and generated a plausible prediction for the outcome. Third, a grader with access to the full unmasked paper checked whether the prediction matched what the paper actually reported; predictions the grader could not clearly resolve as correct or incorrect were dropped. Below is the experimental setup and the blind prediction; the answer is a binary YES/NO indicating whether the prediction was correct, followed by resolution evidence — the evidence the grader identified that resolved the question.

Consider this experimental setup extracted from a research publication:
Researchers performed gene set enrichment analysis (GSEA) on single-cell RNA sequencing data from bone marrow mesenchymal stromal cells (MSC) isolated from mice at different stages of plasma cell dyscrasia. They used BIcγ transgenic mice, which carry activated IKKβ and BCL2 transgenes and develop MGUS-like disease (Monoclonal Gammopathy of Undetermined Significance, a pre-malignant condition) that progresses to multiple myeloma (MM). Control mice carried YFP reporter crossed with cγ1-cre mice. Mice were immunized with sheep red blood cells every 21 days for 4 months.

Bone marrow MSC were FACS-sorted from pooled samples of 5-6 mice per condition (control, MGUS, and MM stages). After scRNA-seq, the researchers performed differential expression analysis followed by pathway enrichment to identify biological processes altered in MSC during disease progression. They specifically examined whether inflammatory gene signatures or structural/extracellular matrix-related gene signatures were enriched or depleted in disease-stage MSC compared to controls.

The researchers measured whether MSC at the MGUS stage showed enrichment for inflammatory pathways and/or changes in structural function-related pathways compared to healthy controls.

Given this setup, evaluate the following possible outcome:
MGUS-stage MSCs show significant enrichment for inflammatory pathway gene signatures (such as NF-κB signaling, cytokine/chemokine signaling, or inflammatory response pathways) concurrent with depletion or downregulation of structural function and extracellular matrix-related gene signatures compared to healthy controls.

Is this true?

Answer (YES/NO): NO